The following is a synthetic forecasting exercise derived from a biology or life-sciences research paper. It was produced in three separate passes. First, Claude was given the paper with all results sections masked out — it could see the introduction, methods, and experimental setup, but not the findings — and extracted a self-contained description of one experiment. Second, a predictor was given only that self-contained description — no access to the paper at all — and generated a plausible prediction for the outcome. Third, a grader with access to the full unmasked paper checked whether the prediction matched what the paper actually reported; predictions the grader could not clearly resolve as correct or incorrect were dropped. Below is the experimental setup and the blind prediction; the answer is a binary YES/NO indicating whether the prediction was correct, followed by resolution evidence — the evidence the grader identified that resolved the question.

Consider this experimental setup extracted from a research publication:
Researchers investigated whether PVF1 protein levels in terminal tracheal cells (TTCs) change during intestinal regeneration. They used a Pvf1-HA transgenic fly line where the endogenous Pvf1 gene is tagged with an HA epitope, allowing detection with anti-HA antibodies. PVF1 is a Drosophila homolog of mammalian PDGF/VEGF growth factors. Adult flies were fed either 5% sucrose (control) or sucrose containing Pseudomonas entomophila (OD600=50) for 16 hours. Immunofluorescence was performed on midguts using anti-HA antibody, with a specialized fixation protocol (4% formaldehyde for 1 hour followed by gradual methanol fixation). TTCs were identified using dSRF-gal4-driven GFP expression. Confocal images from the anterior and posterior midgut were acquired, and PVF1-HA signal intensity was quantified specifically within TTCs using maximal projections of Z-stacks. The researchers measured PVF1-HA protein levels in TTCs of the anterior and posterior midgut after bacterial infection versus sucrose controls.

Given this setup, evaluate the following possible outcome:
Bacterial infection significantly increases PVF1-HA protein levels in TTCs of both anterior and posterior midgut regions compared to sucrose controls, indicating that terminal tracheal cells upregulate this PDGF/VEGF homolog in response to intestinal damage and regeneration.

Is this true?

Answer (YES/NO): YES